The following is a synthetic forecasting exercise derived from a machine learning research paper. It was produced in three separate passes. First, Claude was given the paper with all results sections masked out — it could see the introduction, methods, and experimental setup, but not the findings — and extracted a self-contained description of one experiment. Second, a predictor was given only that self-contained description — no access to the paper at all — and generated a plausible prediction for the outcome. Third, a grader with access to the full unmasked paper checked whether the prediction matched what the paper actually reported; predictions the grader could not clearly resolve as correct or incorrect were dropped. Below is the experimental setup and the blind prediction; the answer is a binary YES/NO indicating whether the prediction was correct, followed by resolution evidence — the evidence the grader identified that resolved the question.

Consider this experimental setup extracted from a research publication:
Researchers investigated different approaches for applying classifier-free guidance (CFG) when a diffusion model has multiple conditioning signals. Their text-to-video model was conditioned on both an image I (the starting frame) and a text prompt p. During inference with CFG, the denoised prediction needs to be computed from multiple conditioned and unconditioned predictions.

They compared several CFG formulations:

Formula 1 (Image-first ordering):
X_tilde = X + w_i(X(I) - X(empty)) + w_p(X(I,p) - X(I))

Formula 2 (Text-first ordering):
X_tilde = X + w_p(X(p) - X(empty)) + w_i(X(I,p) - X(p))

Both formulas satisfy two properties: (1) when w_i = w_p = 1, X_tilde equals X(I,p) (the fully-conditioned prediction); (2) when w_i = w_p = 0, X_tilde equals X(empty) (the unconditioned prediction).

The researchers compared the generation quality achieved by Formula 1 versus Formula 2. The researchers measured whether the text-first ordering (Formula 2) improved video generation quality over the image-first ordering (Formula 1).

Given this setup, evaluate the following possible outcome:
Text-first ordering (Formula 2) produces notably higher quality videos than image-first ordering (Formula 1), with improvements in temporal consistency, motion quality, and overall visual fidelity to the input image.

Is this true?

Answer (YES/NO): NO